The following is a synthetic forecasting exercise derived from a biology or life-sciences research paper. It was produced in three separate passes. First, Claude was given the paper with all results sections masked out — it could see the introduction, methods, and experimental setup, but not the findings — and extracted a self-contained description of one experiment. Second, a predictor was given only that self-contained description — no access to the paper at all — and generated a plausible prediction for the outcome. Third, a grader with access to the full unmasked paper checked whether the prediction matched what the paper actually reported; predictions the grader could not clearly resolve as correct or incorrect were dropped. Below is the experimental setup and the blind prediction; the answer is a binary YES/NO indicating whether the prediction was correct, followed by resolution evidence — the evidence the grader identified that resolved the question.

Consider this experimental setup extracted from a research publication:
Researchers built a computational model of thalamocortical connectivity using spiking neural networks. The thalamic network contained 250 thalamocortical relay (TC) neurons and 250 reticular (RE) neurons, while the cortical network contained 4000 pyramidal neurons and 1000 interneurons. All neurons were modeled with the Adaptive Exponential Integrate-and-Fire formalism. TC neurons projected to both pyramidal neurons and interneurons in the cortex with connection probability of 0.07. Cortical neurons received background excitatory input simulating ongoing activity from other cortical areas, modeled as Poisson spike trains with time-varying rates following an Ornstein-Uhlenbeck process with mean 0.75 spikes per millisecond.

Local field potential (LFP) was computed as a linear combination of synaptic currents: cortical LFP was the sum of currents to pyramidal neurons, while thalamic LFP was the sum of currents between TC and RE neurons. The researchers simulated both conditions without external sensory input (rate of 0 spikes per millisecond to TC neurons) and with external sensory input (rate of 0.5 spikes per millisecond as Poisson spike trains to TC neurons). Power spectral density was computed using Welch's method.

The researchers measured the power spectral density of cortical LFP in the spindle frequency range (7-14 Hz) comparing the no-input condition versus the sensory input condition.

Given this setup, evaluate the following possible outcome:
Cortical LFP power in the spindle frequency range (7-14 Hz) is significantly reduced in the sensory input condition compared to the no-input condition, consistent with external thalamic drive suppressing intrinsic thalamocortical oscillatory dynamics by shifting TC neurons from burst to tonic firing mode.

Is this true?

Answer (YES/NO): NO